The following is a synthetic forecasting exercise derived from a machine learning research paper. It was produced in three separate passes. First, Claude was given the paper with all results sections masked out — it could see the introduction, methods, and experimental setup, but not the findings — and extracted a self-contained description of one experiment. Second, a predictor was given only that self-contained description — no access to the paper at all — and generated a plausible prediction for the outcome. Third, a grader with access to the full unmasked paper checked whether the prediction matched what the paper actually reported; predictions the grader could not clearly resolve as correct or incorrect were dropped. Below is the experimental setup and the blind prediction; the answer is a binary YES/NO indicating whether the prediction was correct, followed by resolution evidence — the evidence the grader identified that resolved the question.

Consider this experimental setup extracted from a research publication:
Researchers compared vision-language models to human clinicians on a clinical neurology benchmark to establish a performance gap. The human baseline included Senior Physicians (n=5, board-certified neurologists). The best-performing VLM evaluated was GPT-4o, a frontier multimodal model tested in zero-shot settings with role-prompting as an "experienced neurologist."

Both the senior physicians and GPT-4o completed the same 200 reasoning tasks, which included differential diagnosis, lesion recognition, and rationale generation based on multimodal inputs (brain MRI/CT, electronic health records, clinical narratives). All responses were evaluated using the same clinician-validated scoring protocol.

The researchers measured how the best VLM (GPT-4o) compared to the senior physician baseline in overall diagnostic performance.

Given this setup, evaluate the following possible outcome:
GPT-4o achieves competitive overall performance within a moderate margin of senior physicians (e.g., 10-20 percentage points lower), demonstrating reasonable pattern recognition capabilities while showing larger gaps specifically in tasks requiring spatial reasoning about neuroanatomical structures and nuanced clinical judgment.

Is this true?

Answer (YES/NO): NO